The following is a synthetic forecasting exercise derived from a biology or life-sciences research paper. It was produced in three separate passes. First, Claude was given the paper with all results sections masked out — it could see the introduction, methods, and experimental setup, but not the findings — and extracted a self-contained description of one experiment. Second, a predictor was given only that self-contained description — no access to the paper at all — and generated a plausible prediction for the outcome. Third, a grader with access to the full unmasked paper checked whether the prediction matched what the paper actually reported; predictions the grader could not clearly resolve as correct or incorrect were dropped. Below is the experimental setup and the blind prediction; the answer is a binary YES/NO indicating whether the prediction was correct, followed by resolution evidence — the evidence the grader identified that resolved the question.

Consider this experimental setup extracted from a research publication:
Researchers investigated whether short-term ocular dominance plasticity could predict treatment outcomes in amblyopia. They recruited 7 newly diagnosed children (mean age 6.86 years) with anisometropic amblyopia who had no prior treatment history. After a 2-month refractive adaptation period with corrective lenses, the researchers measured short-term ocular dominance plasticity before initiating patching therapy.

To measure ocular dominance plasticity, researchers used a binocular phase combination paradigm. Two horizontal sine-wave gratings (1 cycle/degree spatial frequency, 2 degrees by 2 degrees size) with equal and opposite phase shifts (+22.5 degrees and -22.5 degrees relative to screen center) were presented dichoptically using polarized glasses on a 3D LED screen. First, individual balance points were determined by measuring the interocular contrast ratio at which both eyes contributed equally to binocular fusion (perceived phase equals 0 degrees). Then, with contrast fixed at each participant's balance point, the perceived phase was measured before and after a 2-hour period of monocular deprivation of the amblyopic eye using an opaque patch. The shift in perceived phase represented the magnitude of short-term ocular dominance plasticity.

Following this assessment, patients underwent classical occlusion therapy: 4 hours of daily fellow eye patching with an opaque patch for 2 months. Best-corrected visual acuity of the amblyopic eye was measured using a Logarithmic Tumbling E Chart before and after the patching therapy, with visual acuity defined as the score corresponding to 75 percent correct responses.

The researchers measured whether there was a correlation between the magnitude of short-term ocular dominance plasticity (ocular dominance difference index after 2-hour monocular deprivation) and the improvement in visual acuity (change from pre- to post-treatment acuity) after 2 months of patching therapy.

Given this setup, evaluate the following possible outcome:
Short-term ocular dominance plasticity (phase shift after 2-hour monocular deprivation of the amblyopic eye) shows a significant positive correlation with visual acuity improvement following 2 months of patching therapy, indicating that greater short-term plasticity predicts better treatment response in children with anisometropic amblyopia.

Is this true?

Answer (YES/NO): NO